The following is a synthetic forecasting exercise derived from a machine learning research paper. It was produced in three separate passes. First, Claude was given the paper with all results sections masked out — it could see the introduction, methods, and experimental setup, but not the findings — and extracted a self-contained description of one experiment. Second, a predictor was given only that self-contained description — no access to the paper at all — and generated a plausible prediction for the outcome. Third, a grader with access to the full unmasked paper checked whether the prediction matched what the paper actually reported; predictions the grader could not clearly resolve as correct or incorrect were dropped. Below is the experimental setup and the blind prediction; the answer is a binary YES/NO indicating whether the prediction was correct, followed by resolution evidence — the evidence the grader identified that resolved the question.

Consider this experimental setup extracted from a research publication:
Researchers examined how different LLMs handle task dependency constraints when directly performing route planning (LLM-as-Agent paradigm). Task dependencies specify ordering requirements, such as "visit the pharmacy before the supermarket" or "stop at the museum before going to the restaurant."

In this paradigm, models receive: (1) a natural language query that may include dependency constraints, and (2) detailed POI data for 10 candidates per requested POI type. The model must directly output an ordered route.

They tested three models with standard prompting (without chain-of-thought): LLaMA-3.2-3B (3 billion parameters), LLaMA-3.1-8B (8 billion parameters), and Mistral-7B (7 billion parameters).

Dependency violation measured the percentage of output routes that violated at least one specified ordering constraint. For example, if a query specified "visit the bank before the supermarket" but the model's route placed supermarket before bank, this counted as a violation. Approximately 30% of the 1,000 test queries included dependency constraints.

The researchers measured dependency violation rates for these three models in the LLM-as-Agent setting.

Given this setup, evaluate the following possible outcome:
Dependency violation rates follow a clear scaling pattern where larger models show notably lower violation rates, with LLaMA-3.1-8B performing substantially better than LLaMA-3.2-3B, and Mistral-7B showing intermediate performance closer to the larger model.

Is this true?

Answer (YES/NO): NO